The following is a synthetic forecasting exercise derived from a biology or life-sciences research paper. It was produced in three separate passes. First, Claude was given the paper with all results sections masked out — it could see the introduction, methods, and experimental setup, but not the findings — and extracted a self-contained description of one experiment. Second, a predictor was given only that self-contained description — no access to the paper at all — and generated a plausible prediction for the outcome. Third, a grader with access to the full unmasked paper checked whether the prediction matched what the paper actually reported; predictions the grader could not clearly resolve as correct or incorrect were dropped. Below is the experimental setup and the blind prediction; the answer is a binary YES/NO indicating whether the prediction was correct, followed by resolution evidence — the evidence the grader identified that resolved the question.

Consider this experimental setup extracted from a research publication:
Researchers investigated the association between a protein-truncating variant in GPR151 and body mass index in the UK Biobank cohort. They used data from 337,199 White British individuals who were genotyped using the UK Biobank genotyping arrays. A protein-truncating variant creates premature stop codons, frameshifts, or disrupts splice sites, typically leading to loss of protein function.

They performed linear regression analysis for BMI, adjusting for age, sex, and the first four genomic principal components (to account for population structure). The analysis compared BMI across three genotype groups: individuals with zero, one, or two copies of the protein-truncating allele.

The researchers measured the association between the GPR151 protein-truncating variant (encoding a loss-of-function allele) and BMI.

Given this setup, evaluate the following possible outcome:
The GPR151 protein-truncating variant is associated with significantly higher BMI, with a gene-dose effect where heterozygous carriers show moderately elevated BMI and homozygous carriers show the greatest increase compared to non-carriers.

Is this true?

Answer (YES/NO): NO